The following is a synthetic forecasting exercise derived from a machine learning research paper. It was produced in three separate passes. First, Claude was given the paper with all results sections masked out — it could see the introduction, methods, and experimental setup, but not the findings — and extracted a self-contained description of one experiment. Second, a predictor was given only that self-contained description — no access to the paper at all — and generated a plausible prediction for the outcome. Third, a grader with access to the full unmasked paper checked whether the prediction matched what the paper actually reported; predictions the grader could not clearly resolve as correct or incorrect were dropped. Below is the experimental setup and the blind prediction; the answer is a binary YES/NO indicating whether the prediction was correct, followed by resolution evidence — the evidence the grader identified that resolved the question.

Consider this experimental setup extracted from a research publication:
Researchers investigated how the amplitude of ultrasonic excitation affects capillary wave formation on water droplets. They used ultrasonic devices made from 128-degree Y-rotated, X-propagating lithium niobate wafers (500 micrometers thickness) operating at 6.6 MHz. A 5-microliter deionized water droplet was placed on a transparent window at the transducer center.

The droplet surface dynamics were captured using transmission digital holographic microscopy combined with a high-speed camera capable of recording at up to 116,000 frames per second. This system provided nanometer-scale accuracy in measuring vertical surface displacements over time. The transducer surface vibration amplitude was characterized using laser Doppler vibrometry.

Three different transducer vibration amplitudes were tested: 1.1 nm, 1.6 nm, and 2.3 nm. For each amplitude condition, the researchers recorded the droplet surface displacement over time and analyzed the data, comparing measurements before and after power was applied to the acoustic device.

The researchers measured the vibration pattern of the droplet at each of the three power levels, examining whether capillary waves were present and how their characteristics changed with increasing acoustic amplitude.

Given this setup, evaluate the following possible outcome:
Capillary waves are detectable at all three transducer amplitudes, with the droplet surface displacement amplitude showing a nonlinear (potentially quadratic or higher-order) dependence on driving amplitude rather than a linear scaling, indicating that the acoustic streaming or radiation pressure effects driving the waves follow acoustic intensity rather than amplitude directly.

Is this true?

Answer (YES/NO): NO